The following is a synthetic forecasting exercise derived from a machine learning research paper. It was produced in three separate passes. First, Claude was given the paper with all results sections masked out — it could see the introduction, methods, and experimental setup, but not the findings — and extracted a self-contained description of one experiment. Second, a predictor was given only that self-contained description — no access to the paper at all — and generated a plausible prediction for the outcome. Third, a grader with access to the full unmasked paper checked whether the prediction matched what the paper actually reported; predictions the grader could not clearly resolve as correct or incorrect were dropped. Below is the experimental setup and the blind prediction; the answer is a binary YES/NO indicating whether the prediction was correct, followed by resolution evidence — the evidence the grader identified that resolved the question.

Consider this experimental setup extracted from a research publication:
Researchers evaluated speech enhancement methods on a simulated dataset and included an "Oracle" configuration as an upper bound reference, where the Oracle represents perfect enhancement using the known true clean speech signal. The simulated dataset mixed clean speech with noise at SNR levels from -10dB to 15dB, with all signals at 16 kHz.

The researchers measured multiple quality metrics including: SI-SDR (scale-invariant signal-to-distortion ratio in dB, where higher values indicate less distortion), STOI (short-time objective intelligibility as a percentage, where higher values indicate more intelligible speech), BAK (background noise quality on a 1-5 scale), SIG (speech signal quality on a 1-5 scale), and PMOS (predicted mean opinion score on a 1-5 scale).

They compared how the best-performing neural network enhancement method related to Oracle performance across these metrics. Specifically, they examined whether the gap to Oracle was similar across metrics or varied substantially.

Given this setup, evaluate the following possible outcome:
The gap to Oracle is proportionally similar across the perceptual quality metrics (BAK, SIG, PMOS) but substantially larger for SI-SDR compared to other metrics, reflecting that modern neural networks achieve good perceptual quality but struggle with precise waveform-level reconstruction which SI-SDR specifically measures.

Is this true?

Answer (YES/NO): YES